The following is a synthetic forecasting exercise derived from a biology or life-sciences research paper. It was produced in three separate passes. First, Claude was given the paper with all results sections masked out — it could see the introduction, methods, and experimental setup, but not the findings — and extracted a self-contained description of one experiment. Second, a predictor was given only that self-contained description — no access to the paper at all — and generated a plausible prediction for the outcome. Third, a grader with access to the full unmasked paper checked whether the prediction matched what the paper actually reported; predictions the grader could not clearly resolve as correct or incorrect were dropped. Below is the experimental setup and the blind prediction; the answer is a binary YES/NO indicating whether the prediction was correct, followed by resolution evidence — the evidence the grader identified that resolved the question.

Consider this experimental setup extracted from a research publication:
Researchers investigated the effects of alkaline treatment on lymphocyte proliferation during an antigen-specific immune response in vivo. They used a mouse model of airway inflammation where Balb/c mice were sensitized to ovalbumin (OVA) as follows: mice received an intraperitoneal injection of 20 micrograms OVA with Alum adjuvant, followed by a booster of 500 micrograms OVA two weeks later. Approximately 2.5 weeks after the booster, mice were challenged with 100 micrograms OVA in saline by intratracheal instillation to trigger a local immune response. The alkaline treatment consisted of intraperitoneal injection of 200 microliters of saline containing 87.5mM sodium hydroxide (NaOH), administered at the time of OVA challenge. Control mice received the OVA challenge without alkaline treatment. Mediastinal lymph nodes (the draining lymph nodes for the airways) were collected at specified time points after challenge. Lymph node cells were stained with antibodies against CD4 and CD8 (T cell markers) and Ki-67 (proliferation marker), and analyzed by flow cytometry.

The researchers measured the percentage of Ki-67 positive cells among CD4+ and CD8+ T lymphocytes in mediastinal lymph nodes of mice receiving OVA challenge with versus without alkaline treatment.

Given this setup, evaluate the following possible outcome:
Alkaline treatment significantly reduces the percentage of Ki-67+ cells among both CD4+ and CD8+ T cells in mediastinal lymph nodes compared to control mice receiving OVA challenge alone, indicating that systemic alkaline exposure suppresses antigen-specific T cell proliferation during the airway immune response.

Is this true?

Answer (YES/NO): NO